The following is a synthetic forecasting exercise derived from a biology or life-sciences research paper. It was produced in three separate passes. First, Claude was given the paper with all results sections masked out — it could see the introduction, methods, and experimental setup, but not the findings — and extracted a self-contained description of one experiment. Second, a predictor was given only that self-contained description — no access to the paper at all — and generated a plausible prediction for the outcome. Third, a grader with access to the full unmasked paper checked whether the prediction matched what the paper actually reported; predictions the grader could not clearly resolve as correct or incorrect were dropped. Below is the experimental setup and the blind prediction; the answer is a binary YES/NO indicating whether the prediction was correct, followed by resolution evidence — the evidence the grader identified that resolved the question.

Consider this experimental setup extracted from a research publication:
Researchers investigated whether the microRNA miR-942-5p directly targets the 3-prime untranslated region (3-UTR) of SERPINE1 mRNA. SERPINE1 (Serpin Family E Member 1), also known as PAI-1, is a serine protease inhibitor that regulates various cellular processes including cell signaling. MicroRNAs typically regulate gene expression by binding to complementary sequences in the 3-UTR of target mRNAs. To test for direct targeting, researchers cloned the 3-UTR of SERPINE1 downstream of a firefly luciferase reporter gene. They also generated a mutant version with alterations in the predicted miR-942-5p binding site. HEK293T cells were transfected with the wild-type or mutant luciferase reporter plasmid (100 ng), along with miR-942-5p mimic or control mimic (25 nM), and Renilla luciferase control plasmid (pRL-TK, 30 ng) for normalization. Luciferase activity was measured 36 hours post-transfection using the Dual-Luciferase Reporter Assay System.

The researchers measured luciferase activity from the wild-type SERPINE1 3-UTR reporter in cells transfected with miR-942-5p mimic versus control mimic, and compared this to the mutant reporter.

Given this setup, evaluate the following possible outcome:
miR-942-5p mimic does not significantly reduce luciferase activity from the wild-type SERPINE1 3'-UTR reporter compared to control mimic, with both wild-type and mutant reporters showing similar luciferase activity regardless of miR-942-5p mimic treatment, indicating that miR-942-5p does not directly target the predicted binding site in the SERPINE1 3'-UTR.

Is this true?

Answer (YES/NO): NO